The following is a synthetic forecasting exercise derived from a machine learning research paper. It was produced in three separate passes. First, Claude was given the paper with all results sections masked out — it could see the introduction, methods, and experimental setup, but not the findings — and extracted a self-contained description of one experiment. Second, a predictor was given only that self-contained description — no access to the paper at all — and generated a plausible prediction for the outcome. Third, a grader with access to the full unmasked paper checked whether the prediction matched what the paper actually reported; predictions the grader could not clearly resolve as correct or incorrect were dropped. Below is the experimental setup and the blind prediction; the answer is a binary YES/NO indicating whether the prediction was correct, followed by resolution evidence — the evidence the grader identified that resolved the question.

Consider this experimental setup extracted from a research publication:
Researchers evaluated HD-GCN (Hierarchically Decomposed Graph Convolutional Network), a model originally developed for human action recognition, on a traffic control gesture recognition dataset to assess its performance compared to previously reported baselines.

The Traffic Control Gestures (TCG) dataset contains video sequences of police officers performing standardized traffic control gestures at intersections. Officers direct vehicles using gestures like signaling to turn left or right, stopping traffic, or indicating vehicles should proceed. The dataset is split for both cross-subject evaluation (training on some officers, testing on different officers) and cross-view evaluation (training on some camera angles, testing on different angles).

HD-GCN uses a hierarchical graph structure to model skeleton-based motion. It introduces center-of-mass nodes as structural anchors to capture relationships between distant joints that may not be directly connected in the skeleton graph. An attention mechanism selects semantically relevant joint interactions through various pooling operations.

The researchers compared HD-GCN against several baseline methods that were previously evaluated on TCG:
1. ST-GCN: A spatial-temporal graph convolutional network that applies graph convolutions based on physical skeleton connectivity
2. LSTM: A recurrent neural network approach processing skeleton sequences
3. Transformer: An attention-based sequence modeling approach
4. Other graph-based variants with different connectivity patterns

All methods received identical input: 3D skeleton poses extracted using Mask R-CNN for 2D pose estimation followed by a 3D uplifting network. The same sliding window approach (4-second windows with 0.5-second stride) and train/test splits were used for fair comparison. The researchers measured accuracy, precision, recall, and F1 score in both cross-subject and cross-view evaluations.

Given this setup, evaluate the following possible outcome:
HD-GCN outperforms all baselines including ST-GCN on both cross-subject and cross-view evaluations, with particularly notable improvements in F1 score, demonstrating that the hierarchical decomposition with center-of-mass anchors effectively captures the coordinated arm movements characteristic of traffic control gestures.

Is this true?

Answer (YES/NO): YES